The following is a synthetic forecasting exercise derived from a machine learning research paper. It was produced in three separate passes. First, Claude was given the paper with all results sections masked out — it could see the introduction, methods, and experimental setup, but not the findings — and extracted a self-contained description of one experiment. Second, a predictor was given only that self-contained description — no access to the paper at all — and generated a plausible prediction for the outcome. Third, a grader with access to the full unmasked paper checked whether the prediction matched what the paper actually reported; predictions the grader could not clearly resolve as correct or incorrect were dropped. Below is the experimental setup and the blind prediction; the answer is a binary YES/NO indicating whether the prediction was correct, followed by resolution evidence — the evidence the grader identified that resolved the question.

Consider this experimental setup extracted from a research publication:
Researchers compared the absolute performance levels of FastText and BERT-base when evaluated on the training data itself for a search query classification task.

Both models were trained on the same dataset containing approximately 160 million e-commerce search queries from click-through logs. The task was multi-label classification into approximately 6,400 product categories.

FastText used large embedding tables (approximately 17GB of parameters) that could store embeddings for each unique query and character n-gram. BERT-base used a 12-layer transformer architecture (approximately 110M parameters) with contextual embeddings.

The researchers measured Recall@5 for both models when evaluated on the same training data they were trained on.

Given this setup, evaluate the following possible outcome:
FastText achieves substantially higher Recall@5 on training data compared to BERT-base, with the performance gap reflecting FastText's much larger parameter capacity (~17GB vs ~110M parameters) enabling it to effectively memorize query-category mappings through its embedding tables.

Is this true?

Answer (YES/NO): YES